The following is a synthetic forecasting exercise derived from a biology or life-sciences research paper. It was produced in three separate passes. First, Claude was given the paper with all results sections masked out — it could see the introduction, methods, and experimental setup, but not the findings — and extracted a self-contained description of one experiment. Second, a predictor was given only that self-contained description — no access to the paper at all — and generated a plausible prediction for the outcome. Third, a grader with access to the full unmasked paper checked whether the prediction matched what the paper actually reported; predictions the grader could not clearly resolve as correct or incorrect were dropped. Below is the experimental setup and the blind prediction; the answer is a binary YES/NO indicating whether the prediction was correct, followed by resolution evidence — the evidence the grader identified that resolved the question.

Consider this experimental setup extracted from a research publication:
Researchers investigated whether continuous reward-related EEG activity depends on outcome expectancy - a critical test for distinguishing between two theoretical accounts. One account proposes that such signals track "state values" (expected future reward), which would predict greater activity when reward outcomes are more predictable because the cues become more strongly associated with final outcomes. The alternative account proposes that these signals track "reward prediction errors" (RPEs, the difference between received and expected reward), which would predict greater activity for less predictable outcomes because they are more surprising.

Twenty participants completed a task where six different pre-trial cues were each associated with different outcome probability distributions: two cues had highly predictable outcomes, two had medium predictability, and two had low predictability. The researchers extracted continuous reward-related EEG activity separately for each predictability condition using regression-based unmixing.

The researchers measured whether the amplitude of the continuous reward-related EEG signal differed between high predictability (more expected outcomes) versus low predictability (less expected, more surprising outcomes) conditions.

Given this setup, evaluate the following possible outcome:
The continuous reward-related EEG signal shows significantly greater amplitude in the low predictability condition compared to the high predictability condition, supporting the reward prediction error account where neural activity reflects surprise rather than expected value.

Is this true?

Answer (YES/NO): YES